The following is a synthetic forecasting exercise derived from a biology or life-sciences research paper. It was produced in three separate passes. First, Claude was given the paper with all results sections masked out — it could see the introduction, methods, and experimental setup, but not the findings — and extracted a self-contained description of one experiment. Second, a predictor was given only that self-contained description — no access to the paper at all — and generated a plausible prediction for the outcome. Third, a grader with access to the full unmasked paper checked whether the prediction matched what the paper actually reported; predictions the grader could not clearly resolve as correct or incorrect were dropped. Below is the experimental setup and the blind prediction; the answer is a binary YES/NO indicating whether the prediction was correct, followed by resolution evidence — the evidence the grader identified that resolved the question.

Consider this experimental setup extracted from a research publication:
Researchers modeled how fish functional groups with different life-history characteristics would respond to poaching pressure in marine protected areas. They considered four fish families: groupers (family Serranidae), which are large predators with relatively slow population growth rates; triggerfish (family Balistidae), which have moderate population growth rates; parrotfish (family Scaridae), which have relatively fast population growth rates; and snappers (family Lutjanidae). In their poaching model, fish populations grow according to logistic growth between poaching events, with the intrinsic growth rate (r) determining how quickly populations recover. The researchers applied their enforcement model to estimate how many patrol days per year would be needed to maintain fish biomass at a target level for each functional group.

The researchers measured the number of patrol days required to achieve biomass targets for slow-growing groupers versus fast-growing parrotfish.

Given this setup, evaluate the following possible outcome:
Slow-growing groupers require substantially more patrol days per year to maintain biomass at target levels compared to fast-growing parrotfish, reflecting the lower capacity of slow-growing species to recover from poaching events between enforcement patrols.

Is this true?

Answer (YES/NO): YES